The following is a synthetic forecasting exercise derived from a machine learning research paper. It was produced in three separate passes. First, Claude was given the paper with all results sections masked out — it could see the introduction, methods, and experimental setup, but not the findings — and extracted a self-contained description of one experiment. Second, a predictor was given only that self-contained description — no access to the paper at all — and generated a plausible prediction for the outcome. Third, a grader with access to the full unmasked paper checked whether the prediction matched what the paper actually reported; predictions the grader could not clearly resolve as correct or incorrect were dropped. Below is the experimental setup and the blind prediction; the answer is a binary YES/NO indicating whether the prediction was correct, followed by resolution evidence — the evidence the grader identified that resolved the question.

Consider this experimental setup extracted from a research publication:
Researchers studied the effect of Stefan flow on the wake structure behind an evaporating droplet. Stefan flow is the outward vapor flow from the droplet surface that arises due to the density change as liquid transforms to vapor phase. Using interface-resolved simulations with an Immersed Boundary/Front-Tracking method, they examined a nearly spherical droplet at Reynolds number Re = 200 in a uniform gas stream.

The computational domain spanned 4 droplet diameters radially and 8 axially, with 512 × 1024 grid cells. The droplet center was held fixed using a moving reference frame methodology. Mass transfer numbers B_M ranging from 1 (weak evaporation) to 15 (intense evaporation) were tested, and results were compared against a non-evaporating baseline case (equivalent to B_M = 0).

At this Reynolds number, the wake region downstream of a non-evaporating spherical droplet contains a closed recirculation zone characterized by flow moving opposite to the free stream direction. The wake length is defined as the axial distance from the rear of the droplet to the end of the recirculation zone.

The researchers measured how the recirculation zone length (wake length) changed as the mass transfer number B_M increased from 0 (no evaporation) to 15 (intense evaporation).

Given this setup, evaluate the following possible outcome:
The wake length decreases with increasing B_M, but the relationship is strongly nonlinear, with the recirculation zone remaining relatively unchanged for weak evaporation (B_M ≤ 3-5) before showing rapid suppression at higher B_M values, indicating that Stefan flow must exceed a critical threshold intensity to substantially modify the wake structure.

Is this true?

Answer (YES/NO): NO